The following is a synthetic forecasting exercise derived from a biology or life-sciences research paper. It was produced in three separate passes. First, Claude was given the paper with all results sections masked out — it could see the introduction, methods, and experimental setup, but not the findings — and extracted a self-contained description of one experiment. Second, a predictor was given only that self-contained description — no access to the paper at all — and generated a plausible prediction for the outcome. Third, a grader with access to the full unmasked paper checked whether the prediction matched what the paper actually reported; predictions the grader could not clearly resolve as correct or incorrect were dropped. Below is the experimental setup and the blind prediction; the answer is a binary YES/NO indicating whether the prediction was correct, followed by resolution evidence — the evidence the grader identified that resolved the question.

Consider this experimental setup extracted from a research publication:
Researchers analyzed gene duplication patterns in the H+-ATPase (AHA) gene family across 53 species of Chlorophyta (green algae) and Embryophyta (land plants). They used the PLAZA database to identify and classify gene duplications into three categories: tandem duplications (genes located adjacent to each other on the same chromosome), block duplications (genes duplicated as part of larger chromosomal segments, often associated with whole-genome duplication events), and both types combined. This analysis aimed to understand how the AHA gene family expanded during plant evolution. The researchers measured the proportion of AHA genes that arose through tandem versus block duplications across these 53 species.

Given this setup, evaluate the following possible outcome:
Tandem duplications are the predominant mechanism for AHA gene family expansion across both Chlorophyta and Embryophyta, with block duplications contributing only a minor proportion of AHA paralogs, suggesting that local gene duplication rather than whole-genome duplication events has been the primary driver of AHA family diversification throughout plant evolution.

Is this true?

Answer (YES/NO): NO